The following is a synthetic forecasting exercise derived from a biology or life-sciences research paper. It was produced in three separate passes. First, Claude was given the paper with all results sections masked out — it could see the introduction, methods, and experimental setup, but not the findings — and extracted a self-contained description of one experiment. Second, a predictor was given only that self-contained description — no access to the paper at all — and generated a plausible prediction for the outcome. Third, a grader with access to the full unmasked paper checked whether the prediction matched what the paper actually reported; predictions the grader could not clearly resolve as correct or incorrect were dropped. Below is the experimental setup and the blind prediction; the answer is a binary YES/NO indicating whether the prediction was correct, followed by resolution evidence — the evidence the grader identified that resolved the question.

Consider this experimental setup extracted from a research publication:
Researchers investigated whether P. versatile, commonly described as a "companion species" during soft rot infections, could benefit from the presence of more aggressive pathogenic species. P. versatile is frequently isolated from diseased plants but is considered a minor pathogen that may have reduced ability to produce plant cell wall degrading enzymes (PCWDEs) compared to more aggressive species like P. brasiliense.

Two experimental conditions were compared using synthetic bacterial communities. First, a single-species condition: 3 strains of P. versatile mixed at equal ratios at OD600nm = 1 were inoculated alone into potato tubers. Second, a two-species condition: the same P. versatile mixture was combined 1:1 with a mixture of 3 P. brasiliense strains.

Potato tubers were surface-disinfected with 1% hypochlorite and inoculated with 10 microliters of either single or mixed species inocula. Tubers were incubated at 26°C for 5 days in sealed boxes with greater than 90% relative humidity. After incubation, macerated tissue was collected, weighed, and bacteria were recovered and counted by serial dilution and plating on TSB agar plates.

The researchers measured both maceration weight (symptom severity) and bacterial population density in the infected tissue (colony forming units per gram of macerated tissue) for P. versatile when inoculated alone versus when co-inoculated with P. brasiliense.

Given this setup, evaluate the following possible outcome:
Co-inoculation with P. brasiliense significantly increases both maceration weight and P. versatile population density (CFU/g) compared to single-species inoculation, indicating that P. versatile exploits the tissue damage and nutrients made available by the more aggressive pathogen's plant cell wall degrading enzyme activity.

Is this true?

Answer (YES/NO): NO